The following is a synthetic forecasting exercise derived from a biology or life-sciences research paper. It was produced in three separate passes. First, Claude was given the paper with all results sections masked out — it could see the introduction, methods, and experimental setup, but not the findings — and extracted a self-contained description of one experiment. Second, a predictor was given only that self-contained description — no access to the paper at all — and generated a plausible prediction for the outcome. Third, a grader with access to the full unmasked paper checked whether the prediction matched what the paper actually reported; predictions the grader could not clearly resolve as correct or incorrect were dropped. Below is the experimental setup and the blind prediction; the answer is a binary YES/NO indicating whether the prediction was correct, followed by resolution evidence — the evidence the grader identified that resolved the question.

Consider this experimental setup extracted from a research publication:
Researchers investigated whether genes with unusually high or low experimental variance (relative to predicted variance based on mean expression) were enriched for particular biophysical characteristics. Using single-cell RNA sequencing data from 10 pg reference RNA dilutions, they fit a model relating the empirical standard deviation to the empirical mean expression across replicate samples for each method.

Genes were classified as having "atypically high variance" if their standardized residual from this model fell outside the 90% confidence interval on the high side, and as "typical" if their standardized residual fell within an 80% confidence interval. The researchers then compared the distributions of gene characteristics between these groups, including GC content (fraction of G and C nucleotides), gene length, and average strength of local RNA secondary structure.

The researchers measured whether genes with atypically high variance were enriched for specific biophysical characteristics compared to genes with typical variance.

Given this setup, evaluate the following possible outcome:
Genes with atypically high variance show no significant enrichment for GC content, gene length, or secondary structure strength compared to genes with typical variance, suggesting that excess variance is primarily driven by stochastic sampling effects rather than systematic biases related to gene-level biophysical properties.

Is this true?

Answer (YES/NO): YES